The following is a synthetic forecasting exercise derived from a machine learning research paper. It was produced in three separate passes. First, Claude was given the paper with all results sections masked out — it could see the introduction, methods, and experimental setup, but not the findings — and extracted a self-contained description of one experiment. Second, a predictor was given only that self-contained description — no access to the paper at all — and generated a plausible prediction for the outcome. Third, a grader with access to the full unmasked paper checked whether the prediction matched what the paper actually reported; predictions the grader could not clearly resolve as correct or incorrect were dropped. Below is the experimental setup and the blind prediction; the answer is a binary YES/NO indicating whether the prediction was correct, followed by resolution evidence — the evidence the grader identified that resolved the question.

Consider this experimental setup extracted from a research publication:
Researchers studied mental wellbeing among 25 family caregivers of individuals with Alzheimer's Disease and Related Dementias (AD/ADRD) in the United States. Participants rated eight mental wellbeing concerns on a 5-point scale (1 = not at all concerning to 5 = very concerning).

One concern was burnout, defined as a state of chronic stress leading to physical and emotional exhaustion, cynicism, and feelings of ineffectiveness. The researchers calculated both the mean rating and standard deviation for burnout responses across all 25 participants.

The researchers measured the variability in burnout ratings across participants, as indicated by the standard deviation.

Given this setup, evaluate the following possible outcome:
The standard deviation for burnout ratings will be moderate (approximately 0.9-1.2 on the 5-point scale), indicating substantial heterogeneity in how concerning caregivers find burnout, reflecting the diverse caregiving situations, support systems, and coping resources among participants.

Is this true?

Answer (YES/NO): NO